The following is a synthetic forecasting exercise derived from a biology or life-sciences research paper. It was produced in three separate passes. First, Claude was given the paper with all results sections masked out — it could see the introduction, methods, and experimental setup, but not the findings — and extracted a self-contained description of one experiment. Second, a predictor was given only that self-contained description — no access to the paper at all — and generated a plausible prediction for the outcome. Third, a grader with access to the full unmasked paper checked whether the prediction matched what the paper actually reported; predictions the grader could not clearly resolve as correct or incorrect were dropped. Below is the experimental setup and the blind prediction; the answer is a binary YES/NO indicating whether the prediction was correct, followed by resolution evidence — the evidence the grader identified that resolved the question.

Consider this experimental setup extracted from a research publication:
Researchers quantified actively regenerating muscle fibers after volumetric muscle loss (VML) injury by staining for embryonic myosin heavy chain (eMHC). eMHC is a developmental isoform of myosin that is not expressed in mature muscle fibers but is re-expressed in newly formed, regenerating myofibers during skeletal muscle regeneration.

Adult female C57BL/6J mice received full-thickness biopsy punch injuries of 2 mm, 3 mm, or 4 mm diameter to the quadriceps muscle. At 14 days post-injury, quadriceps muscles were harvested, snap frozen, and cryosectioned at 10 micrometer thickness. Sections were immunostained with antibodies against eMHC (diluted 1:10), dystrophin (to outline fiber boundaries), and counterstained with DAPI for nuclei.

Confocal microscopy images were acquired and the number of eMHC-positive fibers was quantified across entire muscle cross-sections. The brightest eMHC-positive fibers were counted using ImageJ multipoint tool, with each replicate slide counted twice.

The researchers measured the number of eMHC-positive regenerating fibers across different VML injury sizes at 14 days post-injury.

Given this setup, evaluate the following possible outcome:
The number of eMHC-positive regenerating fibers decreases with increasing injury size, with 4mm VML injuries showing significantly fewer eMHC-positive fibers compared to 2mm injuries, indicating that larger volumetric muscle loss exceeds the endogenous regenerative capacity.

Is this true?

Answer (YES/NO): NO